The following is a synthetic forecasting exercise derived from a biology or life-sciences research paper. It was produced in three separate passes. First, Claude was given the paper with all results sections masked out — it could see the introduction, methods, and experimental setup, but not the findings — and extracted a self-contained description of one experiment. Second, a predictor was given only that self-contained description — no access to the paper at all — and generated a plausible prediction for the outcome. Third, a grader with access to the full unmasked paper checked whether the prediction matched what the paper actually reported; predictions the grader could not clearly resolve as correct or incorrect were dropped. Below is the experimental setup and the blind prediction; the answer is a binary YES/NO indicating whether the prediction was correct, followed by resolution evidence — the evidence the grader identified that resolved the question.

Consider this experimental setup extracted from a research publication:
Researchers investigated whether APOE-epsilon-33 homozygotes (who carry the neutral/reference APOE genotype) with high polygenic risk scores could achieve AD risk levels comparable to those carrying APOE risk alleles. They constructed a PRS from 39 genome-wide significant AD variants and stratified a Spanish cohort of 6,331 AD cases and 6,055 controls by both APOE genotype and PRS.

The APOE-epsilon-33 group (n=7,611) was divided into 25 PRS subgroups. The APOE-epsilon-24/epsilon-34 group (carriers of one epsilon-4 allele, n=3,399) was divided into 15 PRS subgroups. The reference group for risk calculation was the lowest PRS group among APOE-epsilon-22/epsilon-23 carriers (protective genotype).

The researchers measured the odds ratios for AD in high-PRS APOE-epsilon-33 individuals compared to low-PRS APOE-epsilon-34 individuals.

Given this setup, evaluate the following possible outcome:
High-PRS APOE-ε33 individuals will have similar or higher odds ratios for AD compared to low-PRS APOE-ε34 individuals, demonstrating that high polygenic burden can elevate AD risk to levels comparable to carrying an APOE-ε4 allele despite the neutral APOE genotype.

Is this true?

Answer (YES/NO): YES